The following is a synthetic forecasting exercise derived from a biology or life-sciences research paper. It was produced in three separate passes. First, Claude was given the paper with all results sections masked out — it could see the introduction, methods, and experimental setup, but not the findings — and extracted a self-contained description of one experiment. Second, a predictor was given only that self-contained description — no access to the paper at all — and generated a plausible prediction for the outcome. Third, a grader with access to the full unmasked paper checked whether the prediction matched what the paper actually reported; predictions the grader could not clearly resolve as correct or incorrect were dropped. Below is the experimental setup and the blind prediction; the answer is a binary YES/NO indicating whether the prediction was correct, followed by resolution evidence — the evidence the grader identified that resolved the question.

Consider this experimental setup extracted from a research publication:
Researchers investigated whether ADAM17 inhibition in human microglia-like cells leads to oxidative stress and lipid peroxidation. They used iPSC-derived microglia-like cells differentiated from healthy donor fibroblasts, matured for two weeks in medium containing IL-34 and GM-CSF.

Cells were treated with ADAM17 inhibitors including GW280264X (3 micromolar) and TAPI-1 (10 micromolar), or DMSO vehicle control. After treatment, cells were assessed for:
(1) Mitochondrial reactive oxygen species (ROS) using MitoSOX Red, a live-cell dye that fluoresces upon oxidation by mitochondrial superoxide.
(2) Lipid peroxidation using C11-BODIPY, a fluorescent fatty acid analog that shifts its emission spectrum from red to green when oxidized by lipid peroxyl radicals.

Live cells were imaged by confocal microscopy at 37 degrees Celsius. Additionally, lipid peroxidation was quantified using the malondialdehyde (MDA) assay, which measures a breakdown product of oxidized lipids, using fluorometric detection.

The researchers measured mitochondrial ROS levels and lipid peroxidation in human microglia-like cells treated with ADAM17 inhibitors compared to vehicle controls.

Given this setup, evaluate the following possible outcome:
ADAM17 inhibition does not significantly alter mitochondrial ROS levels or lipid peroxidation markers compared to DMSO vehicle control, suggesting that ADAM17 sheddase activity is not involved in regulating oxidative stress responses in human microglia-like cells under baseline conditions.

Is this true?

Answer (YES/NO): NO